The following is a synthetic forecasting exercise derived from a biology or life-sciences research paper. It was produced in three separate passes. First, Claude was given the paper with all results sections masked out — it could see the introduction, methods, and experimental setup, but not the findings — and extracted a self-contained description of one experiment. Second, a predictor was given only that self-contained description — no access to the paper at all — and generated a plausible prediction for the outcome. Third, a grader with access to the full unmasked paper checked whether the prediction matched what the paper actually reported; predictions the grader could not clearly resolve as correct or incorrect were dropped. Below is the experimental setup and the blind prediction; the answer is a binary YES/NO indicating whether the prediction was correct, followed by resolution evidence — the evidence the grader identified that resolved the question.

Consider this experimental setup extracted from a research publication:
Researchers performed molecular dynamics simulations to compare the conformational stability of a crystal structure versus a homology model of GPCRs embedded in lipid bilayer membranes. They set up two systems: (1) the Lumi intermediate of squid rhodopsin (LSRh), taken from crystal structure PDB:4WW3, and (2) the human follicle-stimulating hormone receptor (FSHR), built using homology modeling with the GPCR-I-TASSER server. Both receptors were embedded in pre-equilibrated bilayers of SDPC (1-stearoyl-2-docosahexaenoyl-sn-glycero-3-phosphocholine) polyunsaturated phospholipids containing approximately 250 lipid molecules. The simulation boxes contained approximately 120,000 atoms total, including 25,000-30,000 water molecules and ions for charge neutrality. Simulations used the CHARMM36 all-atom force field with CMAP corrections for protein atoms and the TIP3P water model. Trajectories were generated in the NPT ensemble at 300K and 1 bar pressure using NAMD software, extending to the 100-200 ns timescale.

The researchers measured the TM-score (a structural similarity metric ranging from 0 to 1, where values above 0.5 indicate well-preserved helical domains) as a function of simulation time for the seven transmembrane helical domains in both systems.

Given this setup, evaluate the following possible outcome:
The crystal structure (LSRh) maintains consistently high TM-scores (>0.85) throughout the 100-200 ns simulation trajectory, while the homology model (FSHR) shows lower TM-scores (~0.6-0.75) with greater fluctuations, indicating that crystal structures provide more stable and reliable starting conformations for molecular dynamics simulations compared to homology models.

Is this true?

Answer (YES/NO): NO